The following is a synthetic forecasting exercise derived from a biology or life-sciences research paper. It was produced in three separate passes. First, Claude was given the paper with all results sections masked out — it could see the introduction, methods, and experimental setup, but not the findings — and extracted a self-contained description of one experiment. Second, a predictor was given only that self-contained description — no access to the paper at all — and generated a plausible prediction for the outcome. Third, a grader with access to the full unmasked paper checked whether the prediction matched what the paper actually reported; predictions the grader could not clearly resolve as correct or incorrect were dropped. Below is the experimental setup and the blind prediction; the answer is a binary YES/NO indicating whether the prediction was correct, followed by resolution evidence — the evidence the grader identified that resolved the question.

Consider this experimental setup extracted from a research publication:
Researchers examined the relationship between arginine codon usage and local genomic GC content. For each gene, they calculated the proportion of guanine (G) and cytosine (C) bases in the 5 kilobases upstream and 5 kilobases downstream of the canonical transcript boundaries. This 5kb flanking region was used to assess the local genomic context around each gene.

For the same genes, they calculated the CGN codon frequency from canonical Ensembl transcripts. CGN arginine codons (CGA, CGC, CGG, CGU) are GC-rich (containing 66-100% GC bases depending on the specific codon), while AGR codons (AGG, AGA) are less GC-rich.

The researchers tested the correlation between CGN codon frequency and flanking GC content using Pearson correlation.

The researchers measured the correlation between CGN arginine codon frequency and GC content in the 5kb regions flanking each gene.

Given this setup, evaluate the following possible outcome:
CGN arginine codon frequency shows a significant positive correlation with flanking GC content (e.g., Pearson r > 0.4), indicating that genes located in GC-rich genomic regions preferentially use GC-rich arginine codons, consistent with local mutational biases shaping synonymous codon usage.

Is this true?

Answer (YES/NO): YES